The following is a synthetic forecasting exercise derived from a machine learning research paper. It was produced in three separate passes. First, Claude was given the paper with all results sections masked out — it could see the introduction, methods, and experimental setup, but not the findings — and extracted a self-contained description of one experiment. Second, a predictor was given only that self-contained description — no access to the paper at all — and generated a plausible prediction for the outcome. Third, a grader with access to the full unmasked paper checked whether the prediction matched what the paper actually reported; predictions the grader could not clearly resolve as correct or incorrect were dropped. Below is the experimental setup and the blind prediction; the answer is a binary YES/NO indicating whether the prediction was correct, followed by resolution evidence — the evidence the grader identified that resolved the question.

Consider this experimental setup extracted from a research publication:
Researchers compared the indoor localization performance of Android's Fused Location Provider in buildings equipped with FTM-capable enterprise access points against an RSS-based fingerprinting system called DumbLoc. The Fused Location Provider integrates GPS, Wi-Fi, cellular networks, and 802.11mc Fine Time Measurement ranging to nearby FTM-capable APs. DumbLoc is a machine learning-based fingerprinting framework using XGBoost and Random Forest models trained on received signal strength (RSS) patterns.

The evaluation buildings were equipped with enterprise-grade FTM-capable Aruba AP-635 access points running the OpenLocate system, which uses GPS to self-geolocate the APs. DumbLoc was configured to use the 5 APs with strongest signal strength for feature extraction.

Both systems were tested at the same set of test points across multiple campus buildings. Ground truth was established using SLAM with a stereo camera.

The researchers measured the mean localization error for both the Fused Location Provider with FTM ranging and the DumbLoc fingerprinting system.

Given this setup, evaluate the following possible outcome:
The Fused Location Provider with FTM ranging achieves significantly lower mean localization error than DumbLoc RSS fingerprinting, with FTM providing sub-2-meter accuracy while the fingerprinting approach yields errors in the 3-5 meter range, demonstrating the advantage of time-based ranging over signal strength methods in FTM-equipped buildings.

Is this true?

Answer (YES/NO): NO